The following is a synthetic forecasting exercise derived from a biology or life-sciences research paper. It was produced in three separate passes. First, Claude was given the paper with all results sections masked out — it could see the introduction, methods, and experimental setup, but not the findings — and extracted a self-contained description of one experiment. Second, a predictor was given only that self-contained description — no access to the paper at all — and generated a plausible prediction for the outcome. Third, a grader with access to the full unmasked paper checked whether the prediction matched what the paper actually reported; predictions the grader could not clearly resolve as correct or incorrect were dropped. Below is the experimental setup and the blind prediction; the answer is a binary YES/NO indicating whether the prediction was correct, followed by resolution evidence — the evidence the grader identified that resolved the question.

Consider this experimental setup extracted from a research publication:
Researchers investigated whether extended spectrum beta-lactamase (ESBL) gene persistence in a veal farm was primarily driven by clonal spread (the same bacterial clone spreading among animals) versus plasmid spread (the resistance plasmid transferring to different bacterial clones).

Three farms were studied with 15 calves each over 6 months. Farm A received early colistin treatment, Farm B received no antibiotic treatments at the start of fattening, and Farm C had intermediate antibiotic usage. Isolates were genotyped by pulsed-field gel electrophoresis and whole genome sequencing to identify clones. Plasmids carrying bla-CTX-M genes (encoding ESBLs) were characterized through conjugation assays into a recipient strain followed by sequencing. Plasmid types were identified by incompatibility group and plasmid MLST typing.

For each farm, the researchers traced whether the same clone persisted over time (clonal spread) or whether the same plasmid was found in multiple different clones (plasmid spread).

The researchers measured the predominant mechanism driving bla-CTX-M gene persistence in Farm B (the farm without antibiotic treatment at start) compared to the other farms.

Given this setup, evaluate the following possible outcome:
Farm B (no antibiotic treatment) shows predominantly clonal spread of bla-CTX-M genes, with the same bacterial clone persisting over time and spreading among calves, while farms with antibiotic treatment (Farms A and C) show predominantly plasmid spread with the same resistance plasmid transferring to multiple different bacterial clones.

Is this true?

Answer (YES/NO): NO